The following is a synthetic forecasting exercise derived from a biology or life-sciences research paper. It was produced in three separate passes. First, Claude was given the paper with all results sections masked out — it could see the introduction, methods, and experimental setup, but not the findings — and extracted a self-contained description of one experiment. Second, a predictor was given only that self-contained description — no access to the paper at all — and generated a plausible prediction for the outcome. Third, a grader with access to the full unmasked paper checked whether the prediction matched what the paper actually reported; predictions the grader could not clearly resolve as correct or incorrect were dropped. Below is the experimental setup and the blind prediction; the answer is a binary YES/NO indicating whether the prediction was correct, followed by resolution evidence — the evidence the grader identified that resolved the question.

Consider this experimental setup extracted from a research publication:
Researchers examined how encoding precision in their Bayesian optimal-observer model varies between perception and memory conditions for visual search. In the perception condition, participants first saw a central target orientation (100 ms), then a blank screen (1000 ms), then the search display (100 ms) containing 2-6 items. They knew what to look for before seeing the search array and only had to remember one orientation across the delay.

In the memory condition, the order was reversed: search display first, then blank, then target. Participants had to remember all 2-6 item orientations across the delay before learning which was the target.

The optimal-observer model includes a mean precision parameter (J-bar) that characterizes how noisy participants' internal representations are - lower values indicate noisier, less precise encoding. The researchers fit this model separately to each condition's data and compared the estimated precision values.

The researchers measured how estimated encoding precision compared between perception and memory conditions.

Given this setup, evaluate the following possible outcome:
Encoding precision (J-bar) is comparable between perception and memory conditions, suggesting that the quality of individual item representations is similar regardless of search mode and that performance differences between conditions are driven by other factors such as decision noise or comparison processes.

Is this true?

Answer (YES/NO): NO